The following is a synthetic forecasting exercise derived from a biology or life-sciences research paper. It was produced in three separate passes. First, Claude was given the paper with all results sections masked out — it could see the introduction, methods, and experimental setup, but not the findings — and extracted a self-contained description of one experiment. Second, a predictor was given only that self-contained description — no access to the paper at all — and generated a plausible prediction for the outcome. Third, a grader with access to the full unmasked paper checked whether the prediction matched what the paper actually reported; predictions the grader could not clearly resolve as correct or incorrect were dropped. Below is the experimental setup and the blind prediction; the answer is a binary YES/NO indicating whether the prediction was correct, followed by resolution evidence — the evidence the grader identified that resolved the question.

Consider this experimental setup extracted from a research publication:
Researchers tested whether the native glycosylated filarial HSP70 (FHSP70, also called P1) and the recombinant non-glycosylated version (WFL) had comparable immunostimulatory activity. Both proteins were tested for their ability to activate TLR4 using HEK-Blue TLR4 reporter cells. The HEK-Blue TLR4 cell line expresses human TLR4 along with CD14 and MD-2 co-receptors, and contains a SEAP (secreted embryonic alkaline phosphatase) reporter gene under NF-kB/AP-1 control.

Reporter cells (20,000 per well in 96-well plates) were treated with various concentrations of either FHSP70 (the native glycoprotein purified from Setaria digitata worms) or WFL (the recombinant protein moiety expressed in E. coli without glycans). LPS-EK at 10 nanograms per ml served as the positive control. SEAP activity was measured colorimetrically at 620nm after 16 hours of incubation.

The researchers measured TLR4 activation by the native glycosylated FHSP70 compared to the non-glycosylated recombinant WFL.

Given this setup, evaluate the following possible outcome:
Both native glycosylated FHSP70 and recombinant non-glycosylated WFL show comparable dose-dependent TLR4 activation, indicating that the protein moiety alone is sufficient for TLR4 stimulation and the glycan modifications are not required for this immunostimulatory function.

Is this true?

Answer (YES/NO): YES